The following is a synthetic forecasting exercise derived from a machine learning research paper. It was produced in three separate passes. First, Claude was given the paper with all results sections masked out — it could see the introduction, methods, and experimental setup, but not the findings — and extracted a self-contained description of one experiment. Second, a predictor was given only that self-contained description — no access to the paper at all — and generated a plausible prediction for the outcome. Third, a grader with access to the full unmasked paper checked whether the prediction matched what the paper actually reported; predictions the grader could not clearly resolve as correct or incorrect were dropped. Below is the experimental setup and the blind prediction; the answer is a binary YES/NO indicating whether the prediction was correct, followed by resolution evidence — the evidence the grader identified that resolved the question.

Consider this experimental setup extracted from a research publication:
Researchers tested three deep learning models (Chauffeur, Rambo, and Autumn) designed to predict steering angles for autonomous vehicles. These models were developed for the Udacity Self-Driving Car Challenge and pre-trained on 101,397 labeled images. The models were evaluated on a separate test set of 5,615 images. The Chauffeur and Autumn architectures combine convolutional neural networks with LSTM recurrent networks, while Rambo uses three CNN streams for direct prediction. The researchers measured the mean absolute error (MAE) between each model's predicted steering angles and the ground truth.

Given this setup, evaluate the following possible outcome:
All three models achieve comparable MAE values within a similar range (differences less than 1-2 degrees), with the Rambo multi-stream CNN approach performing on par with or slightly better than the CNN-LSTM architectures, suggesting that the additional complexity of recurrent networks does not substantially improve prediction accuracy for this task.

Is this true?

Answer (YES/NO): NO